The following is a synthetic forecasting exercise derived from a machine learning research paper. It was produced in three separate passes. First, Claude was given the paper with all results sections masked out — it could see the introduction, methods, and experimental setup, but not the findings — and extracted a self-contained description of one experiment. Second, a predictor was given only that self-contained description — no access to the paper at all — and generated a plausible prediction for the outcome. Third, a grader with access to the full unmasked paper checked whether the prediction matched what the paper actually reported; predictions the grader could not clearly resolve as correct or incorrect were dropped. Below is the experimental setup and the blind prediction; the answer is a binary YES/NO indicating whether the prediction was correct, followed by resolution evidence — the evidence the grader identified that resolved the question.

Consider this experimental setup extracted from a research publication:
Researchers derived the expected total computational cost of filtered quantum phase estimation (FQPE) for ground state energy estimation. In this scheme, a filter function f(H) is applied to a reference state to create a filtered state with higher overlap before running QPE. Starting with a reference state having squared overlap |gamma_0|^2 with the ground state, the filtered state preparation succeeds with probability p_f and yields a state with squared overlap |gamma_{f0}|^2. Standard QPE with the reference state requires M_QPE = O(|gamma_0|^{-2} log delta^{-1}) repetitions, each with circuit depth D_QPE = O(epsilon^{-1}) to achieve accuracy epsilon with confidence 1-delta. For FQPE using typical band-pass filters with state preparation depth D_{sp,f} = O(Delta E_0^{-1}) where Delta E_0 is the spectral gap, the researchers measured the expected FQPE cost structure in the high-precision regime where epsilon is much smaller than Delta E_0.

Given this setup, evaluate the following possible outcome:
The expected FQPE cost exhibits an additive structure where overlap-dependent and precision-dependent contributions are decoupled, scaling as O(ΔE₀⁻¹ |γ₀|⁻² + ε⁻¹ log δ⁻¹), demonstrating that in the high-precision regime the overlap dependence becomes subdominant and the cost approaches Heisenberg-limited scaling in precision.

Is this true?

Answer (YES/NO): YES